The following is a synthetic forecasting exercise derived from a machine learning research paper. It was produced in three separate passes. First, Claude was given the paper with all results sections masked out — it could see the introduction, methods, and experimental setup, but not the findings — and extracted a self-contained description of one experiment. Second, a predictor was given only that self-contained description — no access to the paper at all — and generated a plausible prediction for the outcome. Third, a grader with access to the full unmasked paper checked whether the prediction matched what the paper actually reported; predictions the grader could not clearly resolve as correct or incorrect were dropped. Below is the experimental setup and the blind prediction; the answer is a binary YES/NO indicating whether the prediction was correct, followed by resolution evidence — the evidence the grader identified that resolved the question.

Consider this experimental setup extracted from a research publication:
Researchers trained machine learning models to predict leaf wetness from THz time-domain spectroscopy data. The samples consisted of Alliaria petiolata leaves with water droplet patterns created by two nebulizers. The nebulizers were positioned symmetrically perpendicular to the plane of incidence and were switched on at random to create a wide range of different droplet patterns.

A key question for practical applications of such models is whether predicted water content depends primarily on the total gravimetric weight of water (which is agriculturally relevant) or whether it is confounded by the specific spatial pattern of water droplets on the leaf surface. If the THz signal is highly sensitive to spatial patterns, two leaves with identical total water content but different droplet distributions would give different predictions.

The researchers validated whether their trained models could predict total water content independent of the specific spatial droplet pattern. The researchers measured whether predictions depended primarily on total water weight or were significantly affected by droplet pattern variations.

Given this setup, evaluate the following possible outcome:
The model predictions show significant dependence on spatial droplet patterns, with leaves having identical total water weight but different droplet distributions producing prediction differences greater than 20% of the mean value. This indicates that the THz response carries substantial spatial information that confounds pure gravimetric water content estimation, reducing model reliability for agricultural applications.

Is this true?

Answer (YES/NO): NO